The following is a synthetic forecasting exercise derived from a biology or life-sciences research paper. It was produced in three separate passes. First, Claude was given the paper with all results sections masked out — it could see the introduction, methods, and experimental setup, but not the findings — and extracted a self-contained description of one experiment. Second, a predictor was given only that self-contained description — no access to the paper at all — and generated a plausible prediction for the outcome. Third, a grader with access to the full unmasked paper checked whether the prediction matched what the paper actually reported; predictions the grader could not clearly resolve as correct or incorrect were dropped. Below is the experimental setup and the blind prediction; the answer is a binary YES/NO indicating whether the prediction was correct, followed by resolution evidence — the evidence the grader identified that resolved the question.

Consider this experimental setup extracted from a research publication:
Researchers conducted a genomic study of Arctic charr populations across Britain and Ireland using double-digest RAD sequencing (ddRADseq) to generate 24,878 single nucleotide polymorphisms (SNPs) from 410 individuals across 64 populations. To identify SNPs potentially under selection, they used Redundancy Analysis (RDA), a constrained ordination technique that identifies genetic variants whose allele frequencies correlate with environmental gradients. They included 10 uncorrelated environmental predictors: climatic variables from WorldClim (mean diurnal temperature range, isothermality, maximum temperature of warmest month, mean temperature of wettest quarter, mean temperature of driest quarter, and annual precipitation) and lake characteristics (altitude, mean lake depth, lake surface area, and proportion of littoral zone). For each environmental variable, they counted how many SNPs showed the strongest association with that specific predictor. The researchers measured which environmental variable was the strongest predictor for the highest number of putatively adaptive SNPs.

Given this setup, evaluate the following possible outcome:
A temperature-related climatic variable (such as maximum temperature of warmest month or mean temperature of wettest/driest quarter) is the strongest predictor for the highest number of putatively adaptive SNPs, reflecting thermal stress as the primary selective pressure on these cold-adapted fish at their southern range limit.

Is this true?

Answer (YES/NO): NO